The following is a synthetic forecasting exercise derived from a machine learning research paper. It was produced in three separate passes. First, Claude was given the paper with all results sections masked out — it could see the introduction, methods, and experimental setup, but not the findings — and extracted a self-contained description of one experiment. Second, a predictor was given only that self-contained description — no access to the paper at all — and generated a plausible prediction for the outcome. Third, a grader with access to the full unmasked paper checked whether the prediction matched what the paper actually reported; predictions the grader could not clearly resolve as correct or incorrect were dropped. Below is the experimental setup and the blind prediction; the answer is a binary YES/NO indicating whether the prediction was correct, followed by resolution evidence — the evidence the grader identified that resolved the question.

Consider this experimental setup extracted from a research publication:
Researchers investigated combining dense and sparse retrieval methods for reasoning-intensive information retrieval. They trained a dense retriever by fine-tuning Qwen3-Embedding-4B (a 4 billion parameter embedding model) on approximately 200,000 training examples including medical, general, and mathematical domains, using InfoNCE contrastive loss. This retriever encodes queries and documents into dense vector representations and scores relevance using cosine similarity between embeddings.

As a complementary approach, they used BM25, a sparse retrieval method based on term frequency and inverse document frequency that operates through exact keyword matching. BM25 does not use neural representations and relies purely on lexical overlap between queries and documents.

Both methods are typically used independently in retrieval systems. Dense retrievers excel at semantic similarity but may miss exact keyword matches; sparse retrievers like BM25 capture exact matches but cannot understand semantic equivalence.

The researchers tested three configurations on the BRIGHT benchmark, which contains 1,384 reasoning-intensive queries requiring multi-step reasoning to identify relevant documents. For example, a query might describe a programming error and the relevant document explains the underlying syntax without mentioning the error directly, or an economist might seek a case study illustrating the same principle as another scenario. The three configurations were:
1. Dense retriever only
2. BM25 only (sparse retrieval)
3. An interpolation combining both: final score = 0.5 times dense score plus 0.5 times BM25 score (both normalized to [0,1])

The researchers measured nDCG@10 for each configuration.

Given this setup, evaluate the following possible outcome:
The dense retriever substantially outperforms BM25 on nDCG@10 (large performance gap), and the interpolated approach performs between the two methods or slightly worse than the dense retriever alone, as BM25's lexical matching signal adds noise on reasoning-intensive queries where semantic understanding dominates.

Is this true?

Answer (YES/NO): NO